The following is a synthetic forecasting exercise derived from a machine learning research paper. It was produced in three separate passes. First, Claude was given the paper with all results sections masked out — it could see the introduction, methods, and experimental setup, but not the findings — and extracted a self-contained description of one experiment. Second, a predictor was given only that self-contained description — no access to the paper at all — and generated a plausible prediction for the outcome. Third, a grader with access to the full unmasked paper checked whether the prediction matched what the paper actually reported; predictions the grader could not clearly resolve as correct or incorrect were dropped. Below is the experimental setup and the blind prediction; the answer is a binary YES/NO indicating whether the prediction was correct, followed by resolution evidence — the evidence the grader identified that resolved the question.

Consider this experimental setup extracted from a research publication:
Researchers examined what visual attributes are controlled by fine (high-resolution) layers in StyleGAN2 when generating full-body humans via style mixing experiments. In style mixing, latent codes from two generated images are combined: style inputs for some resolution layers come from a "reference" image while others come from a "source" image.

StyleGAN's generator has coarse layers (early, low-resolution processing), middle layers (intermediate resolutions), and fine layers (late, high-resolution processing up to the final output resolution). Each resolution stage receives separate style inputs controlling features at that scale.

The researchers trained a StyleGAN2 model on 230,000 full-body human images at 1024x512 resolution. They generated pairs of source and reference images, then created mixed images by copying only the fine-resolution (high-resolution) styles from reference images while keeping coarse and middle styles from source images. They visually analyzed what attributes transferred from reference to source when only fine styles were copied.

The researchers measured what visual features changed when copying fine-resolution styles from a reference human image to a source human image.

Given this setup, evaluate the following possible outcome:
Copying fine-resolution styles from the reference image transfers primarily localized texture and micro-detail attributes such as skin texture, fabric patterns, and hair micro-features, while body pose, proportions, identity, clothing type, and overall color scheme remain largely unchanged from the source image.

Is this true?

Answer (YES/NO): NO